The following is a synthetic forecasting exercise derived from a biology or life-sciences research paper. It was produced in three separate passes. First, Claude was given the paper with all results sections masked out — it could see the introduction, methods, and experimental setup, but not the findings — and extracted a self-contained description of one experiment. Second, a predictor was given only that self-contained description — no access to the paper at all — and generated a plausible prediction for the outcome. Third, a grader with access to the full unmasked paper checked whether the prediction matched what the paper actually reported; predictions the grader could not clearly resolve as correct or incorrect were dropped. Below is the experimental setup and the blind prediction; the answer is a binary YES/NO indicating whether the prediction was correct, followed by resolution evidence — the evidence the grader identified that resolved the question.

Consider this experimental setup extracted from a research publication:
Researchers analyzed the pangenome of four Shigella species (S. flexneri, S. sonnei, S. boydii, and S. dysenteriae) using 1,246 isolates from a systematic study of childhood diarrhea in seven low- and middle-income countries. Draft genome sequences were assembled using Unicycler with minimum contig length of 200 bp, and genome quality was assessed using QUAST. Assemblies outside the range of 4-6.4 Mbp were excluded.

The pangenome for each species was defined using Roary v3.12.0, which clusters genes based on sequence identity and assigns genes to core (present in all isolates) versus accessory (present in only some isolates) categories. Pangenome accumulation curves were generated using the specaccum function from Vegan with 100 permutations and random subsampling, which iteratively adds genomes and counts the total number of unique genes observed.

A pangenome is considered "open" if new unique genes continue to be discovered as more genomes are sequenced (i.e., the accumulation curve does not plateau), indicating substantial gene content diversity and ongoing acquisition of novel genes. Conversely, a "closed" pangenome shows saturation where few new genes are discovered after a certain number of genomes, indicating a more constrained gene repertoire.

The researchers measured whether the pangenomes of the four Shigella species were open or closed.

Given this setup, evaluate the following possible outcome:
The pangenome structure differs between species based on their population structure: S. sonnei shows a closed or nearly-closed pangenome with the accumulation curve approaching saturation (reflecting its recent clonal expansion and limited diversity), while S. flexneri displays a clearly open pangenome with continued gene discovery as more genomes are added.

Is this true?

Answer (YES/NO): NO